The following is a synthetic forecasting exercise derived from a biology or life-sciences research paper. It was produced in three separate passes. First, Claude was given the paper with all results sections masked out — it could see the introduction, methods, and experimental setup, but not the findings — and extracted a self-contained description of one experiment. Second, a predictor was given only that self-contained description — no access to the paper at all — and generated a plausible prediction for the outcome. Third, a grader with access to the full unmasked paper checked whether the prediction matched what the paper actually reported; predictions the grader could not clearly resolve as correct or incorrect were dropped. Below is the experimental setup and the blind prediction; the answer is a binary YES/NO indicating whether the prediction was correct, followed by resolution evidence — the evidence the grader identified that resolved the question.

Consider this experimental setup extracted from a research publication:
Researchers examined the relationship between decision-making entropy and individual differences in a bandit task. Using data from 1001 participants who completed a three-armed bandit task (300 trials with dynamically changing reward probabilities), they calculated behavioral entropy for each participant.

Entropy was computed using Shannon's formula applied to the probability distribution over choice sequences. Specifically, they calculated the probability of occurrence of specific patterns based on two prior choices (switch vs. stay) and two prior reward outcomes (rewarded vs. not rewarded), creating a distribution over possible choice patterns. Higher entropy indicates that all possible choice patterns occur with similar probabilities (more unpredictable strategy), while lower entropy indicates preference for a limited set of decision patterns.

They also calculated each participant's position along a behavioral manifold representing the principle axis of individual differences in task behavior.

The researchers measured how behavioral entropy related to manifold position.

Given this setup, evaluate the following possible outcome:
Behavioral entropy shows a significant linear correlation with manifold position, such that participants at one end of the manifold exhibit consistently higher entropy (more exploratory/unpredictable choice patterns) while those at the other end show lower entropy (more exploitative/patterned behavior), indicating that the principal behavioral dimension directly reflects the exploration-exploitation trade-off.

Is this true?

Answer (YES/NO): NO